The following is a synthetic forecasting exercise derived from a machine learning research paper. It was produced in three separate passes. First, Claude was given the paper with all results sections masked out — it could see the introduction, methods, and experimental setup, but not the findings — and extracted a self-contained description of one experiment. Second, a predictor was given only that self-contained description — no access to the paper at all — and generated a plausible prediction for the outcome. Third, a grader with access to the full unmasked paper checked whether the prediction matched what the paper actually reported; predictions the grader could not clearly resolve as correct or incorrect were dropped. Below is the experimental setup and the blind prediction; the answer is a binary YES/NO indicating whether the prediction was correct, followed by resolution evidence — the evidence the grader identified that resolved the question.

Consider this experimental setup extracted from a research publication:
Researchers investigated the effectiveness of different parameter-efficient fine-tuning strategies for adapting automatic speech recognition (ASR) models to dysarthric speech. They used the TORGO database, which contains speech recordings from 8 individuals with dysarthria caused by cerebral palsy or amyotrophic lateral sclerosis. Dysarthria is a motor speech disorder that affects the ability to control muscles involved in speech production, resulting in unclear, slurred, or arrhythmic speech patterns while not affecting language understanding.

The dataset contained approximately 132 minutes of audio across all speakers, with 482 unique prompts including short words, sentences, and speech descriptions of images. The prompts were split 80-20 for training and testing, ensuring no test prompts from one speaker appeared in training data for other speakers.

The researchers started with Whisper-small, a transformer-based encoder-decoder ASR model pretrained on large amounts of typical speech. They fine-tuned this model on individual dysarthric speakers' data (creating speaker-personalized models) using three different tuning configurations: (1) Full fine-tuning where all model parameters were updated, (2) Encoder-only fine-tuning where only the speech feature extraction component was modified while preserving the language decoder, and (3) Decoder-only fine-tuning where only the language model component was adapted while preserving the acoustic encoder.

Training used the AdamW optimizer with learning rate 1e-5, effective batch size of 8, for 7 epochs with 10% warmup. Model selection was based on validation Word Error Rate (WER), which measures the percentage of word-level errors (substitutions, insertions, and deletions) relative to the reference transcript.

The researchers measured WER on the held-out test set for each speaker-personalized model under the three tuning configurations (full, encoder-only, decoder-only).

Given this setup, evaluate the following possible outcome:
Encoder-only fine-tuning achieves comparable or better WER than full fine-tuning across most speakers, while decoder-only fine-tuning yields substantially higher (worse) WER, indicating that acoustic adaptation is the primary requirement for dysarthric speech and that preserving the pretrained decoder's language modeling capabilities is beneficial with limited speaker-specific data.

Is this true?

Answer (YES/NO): YES